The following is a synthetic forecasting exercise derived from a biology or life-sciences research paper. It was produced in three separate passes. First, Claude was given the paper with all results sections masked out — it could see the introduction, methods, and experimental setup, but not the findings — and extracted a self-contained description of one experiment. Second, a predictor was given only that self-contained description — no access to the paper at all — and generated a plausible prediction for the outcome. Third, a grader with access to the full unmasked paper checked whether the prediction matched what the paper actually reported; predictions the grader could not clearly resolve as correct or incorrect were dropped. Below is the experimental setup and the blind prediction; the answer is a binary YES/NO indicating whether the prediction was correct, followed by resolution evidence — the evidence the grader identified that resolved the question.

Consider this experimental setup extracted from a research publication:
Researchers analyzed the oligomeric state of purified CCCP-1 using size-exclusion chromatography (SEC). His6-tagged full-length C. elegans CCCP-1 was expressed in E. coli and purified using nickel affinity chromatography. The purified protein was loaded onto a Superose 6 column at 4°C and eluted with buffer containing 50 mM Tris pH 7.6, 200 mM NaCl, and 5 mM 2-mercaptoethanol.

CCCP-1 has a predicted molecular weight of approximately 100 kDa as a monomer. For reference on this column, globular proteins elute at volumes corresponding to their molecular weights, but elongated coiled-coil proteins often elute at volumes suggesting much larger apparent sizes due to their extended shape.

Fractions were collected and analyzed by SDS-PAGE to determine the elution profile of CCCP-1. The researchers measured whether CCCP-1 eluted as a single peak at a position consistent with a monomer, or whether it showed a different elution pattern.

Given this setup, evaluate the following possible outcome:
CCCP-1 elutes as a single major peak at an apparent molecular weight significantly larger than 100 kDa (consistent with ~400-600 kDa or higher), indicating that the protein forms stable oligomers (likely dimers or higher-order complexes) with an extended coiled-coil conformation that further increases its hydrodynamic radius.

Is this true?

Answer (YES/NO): NO